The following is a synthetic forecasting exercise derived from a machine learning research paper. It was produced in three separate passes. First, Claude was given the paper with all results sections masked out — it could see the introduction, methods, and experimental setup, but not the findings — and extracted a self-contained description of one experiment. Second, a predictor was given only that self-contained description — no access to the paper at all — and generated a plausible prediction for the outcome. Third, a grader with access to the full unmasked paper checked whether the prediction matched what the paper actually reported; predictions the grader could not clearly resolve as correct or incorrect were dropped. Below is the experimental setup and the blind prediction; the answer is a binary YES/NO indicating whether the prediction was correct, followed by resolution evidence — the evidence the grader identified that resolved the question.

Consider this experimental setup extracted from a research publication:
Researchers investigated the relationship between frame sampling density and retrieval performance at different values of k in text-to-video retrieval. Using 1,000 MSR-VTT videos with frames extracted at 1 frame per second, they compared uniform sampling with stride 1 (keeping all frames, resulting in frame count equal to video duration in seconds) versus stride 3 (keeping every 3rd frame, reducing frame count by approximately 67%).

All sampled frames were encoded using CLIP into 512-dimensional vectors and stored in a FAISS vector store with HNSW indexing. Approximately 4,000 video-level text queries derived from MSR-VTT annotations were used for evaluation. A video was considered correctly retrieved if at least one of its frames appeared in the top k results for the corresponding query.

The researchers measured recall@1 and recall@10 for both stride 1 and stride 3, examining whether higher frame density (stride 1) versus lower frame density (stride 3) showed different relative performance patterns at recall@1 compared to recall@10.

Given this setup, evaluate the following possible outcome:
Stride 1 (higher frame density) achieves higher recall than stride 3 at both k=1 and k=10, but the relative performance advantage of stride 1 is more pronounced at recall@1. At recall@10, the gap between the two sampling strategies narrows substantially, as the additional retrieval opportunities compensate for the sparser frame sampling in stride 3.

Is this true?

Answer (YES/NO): NO